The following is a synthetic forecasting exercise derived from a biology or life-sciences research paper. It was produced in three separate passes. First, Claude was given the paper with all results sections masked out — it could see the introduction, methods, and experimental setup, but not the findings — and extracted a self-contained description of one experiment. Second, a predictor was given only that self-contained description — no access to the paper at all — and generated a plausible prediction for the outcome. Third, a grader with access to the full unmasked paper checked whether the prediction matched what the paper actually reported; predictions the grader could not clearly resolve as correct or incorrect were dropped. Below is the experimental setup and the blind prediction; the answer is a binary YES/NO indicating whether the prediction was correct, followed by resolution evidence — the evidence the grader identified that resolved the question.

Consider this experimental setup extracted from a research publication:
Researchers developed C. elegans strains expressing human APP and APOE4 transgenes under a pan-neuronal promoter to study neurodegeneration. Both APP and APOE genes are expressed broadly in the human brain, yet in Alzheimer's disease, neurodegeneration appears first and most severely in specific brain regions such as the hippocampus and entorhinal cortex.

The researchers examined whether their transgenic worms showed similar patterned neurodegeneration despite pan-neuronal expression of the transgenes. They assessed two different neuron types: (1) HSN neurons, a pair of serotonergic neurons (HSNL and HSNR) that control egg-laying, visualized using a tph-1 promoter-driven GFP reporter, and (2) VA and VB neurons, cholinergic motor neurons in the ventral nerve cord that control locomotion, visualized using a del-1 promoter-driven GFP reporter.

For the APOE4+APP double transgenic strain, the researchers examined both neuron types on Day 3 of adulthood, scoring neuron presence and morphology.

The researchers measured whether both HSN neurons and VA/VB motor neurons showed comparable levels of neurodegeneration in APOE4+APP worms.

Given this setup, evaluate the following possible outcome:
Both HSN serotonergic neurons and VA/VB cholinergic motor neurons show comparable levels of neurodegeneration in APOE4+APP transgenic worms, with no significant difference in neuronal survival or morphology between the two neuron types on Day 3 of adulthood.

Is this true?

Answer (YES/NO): NO